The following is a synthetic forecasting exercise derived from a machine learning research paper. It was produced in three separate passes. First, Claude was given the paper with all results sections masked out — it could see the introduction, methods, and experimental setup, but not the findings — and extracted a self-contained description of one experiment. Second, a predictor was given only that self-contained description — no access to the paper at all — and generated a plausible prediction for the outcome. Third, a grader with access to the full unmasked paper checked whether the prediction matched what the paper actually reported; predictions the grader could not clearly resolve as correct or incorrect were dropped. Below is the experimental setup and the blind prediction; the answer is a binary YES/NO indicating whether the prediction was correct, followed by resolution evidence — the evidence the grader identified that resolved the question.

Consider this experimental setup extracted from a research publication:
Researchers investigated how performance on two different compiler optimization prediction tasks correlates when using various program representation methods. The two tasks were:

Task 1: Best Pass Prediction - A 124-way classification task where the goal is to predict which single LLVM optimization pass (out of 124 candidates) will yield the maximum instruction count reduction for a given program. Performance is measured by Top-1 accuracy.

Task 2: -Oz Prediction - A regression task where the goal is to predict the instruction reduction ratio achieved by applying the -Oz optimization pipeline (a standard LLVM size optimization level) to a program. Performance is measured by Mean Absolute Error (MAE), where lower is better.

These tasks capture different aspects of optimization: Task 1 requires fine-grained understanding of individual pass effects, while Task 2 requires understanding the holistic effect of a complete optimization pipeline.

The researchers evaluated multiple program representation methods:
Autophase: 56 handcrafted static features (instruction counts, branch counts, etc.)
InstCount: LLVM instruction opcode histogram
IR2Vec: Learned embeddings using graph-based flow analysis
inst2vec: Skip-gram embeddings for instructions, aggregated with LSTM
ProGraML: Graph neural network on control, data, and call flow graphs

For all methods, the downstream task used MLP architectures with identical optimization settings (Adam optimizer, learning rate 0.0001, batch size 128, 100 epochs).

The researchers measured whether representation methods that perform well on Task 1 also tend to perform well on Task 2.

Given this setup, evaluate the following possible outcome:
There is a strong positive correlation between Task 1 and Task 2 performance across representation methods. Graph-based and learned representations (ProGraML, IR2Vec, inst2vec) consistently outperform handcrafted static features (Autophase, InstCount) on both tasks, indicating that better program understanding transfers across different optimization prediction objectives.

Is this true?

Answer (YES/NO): NO